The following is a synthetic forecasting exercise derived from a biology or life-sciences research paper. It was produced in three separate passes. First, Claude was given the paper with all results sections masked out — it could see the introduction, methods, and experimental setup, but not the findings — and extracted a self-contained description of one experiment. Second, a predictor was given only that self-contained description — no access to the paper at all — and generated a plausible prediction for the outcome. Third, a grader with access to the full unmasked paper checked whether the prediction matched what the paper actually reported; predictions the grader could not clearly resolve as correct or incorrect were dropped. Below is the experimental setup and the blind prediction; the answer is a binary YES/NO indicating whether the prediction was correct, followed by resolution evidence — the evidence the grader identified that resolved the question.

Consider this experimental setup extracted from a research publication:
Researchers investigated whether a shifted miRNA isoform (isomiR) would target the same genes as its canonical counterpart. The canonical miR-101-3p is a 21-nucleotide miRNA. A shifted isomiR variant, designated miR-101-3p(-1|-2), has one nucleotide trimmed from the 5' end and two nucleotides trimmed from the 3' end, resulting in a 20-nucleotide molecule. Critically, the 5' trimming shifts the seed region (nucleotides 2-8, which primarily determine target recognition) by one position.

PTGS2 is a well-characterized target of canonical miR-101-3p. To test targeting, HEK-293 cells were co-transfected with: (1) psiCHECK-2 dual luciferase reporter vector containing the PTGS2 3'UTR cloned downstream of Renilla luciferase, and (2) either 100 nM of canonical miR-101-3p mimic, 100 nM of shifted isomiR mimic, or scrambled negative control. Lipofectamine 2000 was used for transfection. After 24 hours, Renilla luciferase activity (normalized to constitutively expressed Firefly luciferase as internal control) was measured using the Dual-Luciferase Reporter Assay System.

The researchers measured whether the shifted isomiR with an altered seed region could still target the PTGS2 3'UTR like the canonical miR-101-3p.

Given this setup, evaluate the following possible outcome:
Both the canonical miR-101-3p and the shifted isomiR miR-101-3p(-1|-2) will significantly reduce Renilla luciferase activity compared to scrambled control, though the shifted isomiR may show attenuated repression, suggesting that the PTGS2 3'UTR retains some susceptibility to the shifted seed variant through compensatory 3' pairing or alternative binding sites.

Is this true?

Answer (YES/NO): NO